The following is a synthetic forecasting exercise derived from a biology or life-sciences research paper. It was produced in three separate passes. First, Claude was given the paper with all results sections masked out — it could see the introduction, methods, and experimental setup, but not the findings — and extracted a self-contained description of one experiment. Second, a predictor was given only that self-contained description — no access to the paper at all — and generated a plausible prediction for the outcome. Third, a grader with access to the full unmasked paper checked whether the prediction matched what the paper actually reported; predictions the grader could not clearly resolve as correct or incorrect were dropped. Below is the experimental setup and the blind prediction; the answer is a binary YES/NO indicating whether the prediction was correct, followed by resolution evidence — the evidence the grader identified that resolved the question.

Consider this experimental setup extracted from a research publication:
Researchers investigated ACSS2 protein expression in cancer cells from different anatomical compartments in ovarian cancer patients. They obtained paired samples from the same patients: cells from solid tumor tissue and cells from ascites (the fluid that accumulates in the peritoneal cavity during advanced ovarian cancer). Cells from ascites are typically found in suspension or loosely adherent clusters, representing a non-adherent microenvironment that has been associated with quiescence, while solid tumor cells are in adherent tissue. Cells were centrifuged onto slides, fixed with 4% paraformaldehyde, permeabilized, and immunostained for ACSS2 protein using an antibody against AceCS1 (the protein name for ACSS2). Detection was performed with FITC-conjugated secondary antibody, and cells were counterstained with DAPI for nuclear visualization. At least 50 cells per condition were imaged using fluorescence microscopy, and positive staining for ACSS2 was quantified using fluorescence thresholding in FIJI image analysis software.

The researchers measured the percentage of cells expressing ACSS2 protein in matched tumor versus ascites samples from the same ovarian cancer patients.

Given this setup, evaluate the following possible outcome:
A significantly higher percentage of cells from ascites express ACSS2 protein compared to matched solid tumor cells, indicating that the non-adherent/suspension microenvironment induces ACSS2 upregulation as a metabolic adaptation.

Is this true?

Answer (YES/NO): YES